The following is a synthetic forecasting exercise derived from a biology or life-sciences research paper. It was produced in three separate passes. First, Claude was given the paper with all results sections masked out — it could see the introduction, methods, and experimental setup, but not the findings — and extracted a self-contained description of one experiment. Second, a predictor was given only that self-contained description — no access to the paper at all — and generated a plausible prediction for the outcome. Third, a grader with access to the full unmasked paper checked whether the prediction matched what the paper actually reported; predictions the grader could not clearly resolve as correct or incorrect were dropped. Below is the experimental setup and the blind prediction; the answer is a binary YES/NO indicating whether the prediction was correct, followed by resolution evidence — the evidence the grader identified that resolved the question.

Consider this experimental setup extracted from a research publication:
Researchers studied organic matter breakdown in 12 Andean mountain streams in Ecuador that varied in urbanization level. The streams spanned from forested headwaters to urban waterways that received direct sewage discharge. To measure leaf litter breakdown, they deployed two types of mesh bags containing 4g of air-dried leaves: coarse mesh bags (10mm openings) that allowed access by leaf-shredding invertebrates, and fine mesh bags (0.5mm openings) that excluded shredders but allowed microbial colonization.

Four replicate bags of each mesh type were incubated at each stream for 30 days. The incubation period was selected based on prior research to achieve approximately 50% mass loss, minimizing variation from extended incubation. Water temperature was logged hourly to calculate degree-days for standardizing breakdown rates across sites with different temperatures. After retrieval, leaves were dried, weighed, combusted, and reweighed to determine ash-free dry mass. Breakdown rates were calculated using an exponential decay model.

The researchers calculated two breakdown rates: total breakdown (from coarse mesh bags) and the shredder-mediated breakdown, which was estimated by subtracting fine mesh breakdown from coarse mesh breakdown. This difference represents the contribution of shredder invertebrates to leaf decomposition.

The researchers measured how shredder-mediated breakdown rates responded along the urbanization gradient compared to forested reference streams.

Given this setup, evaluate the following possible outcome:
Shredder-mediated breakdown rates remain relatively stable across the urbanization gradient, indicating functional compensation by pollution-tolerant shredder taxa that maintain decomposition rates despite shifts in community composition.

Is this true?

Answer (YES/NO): NO